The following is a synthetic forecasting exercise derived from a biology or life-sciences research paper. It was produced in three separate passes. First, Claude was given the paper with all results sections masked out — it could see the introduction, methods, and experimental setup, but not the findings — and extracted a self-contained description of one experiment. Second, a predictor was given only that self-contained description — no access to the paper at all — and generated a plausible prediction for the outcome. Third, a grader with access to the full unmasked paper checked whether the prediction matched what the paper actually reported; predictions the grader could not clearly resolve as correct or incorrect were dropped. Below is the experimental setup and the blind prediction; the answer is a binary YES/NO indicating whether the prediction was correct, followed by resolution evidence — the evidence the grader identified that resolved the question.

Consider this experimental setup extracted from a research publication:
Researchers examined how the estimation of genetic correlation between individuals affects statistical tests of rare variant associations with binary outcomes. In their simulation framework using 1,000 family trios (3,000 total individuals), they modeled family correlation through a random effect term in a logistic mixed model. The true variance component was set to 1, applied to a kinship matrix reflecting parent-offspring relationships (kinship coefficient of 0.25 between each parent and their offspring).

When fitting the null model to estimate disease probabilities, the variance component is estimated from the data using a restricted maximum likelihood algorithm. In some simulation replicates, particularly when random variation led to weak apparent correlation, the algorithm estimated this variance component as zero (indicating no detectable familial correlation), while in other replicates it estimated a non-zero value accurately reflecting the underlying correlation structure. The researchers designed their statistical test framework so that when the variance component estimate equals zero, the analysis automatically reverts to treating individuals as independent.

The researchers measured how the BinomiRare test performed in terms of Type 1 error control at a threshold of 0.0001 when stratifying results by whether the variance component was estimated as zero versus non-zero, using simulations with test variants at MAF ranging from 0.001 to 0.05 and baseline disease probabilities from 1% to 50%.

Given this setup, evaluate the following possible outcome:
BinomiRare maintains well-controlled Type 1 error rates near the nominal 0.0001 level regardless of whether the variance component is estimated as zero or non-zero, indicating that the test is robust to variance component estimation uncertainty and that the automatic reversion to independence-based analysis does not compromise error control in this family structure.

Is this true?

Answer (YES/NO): YES